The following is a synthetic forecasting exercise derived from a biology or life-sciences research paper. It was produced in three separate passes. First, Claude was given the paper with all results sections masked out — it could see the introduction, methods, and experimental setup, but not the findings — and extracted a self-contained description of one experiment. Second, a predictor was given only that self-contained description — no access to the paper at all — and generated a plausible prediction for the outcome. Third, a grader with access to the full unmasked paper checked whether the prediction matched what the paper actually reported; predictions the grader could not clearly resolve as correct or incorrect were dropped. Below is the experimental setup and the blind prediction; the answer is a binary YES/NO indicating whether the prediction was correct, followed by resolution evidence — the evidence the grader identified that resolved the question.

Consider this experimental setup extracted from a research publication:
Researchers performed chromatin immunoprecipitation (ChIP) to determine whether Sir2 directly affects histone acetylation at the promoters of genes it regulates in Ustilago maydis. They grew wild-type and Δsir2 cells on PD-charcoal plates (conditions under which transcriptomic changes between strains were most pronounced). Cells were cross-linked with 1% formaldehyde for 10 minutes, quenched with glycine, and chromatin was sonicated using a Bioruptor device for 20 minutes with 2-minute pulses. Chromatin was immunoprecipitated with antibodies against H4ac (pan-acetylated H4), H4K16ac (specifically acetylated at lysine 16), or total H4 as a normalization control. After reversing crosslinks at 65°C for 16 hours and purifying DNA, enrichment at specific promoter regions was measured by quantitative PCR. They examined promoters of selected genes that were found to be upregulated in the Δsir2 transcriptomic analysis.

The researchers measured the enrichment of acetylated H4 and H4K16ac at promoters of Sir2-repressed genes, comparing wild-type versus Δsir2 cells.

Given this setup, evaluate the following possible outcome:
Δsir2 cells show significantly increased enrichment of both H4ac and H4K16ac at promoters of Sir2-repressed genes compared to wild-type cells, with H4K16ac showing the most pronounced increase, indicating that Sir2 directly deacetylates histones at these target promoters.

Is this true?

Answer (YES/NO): NO